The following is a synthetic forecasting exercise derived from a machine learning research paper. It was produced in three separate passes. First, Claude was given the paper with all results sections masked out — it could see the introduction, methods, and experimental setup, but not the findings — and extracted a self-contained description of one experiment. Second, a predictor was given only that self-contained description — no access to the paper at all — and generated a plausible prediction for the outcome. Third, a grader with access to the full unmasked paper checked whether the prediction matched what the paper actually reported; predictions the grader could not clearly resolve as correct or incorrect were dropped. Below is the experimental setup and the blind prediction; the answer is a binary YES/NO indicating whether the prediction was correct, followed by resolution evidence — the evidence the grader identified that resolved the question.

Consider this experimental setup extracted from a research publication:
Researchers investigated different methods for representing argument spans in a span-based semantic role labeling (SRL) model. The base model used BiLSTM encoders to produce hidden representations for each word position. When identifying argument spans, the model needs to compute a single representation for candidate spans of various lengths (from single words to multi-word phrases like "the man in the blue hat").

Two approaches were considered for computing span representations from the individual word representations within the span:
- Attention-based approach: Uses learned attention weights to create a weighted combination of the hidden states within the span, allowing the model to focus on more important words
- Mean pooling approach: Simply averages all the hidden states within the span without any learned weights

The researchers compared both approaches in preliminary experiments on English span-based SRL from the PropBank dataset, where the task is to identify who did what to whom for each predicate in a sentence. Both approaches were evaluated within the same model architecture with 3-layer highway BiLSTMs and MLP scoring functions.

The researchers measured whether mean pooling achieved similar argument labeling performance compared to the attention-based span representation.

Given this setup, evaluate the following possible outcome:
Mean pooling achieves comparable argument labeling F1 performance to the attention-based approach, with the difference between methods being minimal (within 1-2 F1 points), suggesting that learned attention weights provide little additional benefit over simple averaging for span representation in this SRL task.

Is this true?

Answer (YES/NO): YES